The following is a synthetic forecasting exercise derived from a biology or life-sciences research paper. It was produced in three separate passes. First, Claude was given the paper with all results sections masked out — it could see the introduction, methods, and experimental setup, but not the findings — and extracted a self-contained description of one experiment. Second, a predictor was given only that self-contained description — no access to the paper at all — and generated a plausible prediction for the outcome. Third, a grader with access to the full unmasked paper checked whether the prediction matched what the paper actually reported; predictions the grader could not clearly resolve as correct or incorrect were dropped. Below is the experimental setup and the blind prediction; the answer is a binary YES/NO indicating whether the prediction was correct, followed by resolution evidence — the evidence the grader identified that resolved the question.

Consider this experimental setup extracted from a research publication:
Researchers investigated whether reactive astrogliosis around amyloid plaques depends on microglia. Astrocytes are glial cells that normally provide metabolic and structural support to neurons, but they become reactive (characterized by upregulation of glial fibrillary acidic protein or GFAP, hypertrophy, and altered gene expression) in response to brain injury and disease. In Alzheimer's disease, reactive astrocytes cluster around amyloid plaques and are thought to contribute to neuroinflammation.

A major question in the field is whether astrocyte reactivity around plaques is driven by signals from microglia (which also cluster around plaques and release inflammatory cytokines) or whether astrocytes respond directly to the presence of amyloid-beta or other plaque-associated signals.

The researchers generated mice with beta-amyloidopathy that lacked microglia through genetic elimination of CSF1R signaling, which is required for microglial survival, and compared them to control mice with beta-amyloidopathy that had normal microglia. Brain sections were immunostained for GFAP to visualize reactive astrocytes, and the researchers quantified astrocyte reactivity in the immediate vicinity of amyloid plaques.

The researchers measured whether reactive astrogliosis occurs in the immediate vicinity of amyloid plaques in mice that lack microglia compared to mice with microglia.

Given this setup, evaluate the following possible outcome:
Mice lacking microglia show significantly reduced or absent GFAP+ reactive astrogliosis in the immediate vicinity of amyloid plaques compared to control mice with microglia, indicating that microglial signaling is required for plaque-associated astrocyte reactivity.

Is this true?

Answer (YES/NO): NO